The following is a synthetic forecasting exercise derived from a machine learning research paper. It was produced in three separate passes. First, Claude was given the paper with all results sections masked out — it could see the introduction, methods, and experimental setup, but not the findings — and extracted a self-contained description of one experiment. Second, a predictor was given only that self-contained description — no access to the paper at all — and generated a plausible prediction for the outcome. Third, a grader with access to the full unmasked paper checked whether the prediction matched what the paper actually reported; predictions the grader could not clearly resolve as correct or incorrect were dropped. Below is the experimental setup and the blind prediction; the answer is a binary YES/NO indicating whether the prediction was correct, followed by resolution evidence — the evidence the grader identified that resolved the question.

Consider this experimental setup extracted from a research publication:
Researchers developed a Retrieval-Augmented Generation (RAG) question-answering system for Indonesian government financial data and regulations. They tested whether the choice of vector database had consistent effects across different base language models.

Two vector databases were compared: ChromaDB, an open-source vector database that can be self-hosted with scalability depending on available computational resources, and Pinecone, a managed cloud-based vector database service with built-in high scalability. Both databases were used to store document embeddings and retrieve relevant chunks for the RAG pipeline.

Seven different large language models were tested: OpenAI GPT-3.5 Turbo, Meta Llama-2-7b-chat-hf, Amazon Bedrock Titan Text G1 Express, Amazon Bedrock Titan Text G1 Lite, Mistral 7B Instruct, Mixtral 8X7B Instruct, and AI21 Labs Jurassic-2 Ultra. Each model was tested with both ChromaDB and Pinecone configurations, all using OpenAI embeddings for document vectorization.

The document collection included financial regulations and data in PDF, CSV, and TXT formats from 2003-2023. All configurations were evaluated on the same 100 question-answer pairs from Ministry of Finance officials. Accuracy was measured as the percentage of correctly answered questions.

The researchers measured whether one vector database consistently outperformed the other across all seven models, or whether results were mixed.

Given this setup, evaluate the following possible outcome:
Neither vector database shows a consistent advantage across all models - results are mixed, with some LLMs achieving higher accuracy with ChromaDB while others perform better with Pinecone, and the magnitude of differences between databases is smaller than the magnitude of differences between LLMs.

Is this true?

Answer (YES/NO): NO